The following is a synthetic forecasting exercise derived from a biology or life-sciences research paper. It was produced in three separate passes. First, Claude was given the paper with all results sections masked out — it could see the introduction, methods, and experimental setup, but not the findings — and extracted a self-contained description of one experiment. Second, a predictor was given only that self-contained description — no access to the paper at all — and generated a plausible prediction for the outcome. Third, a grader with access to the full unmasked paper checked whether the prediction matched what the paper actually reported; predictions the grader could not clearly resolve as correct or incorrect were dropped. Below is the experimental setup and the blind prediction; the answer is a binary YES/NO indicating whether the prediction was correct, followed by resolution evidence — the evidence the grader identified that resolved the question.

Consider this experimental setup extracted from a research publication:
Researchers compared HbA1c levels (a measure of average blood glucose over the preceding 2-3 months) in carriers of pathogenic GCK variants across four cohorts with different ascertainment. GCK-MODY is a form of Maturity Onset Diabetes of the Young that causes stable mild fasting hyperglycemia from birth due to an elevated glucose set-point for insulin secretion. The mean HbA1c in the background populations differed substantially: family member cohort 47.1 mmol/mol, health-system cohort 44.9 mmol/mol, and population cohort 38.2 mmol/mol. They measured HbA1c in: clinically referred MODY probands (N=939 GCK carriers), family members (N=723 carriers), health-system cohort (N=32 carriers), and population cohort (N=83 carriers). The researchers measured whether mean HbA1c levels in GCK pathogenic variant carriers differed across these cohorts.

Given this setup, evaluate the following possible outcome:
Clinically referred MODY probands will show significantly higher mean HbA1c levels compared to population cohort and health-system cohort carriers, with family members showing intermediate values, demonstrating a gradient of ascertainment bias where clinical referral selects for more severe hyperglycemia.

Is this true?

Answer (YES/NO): NO